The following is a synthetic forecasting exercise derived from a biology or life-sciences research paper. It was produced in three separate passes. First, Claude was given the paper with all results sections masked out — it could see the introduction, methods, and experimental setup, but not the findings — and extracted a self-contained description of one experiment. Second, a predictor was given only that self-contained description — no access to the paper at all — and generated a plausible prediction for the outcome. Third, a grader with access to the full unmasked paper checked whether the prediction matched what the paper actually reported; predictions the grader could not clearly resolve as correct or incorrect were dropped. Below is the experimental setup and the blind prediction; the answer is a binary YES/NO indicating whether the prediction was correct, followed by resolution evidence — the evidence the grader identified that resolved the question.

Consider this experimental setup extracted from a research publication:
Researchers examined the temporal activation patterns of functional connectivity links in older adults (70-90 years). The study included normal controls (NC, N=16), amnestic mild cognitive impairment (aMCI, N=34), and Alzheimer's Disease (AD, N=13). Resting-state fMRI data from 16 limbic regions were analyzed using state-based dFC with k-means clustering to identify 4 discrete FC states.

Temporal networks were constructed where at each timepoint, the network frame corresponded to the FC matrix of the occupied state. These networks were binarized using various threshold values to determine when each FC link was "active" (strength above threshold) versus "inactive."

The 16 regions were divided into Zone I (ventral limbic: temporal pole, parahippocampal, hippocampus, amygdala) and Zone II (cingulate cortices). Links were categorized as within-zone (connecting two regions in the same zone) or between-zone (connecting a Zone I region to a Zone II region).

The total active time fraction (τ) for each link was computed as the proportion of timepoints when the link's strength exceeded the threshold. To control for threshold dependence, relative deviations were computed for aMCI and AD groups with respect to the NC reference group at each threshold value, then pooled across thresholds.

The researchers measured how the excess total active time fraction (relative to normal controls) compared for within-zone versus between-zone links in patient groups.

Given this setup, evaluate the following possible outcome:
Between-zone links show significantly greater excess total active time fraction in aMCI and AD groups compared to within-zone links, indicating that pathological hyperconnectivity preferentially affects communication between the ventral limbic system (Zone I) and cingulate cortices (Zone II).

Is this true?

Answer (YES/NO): NO